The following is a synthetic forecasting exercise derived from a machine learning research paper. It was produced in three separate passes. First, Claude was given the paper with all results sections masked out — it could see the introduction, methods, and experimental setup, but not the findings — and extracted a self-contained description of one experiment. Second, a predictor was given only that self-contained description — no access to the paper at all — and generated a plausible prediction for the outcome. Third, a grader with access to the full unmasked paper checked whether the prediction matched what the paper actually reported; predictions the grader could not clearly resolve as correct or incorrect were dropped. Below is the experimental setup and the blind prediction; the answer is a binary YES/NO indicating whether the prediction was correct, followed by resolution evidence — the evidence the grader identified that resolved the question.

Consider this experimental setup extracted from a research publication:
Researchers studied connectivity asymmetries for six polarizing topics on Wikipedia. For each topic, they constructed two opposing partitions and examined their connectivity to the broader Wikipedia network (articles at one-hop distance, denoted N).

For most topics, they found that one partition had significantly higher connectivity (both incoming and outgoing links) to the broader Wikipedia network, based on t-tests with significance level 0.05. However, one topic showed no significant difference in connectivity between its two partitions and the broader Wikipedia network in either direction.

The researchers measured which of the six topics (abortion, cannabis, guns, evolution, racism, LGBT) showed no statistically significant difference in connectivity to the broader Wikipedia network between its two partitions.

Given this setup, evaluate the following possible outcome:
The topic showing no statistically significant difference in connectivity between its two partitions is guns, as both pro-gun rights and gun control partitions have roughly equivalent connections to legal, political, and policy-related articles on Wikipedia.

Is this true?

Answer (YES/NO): NO